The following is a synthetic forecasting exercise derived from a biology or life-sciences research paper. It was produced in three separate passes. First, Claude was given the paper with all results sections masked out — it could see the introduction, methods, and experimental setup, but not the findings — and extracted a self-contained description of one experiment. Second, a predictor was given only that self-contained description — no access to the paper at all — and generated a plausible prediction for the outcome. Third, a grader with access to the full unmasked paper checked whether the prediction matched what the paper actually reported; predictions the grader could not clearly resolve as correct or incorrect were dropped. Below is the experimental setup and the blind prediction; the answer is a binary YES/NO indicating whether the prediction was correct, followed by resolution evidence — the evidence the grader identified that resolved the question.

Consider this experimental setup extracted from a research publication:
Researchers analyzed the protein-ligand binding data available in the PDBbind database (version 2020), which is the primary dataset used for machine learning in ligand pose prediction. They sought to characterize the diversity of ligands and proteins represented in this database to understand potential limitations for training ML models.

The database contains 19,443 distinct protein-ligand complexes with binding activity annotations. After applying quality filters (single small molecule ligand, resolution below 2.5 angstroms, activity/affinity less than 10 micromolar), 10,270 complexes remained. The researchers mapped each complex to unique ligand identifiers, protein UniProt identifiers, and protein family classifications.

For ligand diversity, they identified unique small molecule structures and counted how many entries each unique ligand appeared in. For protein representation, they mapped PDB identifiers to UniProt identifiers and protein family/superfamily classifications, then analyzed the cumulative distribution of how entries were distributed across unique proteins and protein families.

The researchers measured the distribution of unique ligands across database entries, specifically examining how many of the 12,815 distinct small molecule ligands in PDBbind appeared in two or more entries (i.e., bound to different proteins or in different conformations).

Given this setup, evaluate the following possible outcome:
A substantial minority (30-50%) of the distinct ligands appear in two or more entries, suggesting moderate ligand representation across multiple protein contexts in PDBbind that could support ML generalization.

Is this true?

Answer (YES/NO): NO